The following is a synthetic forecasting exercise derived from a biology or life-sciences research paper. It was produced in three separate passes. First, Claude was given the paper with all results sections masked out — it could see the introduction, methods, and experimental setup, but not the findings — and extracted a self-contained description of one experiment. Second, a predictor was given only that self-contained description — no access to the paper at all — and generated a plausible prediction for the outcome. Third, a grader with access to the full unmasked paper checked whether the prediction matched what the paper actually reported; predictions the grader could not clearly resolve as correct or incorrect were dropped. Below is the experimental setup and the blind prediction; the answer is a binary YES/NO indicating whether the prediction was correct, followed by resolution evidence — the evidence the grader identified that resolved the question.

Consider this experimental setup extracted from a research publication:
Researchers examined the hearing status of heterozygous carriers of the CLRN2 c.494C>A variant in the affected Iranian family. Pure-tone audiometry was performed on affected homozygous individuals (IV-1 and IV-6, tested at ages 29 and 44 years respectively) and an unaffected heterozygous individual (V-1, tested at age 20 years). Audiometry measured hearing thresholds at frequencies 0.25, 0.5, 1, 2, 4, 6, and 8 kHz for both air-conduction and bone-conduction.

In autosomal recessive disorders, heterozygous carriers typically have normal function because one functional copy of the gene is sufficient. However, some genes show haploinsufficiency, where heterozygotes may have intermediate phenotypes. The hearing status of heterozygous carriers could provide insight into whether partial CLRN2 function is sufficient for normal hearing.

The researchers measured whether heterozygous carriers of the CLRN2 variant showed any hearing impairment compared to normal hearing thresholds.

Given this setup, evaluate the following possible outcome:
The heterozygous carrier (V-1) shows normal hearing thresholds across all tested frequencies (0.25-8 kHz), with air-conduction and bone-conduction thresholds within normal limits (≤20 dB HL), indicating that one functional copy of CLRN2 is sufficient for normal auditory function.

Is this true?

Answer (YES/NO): YES